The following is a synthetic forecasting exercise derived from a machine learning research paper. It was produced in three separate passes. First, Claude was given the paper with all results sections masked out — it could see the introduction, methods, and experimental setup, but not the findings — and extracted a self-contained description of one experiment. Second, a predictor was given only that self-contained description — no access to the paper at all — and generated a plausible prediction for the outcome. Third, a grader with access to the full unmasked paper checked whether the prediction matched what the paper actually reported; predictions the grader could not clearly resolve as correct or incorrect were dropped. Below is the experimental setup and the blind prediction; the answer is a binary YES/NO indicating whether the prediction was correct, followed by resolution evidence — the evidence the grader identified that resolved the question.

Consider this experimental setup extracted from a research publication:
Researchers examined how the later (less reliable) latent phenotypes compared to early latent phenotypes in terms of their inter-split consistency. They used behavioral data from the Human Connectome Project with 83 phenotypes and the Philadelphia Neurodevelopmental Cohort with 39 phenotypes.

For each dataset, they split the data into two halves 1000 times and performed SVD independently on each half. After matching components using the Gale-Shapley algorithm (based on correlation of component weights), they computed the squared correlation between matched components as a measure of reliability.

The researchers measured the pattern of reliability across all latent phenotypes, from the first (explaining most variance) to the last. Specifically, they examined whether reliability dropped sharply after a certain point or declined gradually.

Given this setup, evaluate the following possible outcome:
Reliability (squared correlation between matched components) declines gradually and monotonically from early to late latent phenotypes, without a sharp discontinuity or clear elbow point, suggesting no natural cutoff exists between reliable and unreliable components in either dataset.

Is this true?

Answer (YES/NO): NO